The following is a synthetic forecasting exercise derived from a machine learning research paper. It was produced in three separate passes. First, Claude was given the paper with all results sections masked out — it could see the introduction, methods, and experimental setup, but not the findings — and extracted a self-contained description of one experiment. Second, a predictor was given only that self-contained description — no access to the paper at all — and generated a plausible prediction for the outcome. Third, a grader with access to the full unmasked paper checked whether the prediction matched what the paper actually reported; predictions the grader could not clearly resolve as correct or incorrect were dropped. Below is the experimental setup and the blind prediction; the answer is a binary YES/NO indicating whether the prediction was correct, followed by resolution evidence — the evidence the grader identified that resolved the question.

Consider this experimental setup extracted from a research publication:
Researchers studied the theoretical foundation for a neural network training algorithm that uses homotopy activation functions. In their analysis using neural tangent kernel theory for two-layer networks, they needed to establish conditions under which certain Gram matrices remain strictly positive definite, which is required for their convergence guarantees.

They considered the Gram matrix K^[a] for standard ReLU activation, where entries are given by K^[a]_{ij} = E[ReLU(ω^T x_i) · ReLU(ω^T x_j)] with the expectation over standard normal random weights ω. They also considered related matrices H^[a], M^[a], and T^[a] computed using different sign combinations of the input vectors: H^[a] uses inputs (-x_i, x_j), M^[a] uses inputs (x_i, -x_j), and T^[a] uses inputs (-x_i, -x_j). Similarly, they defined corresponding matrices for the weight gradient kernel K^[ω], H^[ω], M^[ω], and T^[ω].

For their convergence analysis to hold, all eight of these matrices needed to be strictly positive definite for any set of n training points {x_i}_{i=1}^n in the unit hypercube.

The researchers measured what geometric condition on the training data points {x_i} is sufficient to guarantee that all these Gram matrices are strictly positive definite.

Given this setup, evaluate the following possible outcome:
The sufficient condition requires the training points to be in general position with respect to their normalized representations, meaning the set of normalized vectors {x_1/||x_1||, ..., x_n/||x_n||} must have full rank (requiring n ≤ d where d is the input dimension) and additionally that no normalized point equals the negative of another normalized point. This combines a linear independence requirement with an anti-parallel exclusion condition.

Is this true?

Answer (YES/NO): NO